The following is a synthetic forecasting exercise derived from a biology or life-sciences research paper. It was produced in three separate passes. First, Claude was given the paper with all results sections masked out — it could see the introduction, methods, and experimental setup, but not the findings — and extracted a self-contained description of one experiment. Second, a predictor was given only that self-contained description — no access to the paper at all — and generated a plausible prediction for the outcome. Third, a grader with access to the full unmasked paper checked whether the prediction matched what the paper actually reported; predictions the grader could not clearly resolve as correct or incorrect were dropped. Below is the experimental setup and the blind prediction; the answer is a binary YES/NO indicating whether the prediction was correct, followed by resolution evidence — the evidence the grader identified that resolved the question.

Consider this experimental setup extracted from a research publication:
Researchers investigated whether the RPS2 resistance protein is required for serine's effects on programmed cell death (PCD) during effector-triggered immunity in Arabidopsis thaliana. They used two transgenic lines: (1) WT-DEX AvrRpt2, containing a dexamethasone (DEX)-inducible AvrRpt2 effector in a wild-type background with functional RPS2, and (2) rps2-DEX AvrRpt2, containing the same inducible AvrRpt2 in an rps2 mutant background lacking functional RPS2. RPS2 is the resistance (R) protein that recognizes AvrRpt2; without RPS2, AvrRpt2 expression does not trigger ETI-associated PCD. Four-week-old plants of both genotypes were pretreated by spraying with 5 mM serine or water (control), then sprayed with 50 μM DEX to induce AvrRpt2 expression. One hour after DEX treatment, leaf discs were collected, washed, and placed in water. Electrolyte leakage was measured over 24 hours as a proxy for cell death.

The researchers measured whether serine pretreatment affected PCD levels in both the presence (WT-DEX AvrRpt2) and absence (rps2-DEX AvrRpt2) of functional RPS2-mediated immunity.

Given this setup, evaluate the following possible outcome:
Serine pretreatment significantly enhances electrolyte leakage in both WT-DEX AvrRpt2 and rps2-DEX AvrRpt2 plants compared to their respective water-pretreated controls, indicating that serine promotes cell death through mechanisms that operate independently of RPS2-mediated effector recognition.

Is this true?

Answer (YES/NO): NO